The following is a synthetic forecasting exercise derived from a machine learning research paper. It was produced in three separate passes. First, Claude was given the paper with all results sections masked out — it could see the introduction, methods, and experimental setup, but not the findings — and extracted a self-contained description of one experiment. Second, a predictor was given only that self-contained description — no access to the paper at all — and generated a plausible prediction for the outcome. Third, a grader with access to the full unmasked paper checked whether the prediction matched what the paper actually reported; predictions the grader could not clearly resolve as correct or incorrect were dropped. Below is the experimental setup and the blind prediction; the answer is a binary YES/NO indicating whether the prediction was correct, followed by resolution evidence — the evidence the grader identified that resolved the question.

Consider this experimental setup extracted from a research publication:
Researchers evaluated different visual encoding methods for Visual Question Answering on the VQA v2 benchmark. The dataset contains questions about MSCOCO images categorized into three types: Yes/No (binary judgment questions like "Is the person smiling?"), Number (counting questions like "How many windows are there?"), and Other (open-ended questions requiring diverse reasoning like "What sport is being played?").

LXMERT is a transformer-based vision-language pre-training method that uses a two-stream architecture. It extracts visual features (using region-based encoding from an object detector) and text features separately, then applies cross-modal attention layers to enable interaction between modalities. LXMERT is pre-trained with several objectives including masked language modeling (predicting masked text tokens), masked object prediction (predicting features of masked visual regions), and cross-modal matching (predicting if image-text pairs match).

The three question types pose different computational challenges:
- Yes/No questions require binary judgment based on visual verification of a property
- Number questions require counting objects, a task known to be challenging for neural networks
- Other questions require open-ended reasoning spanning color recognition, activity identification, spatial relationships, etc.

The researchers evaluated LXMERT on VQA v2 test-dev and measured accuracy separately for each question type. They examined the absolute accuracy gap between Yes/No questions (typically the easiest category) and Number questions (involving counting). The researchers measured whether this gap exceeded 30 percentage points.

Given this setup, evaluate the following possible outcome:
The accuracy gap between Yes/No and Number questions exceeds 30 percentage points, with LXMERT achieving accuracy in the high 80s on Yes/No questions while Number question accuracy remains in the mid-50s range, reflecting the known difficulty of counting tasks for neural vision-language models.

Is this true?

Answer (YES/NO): YES